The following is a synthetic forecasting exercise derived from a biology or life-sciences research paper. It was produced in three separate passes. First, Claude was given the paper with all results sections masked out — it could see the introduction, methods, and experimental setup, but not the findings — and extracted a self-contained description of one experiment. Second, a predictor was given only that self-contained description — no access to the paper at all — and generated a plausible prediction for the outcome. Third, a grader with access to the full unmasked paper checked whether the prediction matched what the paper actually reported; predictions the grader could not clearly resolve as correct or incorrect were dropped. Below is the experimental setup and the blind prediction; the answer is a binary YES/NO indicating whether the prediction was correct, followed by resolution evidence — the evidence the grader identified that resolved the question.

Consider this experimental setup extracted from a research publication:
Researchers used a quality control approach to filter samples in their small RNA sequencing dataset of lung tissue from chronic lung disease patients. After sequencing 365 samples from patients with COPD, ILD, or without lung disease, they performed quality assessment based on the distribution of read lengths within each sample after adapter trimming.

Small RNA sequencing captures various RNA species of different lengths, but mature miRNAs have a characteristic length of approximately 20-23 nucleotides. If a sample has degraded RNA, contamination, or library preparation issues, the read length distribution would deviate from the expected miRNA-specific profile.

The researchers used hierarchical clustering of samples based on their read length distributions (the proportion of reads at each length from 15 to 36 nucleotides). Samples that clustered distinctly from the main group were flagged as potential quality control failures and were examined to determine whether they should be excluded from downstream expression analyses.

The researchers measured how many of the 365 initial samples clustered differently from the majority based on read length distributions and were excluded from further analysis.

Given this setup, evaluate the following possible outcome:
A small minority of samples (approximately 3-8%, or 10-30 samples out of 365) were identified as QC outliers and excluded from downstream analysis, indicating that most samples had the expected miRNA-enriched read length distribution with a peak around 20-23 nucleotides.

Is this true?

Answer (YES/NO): YES